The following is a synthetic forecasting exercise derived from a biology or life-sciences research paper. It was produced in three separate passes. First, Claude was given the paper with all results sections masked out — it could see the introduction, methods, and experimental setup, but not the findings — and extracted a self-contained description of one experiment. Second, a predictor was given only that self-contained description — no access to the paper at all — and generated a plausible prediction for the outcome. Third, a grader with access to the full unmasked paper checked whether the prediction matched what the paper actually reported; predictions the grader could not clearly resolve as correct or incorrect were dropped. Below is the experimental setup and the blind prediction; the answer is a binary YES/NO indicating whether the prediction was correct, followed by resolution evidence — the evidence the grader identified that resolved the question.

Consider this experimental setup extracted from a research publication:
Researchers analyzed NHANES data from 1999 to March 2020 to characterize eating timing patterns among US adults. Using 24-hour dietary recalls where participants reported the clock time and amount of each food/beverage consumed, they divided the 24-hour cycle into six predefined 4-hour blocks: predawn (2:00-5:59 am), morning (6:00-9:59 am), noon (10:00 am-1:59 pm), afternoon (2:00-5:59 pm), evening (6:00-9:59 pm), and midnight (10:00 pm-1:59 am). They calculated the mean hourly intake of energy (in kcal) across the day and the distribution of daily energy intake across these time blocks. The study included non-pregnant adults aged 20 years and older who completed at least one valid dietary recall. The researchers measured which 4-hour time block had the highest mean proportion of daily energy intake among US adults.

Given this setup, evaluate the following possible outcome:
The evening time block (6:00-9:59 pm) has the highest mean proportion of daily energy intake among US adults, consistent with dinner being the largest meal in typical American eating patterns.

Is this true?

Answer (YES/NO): YES